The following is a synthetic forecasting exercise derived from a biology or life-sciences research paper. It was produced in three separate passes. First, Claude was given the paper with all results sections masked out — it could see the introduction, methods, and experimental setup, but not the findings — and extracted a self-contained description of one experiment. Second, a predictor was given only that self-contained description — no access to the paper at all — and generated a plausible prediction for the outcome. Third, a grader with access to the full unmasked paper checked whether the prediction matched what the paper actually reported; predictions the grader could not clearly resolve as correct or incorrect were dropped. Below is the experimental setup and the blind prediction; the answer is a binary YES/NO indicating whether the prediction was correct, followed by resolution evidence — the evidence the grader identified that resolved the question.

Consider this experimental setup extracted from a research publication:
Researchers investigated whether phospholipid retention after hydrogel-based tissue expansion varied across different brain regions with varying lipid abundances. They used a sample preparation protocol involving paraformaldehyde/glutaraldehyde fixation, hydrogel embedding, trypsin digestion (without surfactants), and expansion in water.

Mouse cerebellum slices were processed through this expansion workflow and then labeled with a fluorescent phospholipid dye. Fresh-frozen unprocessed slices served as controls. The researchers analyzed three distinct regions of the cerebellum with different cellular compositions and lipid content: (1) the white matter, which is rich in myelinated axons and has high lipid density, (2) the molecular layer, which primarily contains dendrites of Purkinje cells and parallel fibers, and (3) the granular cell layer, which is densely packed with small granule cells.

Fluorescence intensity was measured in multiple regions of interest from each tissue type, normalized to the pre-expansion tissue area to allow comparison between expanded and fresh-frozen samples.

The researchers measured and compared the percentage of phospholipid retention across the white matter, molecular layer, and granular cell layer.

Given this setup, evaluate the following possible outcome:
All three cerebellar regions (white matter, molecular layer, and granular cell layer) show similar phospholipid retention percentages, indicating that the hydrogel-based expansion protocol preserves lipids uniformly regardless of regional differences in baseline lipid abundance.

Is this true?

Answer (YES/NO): NO